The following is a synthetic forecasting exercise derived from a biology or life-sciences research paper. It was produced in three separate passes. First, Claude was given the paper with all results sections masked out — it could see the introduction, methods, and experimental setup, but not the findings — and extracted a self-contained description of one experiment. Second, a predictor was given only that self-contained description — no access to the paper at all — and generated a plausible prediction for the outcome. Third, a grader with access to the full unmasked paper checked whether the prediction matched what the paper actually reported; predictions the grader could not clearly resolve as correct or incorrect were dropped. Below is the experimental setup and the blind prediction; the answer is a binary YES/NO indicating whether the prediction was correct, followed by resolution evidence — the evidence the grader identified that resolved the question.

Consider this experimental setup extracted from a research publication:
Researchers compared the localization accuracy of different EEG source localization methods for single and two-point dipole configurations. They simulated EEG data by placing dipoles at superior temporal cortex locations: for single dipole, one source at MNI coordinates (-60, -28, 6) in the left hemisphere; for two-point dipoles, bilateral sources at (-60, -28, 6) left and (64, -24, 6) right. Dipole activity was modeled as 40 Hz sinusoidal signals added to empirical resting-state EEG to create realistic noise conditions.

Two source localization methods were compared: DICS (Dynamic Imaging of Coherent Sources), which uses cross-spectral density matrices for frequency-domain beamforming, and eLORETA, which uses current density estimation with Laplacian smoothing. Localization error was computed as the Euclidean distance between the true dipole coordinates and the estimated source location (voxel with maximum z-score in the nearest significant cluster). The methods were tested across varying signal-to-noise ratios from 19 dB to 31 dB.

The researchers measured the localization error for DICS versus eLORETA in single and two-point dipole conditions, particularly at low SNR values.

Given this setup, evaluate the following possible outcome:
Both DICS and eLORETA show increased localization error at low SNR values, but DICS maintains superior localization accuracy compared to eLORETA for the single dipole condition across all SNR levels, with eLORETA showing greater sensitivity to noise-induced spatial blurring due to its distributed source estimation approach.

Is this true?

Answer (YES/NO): NO